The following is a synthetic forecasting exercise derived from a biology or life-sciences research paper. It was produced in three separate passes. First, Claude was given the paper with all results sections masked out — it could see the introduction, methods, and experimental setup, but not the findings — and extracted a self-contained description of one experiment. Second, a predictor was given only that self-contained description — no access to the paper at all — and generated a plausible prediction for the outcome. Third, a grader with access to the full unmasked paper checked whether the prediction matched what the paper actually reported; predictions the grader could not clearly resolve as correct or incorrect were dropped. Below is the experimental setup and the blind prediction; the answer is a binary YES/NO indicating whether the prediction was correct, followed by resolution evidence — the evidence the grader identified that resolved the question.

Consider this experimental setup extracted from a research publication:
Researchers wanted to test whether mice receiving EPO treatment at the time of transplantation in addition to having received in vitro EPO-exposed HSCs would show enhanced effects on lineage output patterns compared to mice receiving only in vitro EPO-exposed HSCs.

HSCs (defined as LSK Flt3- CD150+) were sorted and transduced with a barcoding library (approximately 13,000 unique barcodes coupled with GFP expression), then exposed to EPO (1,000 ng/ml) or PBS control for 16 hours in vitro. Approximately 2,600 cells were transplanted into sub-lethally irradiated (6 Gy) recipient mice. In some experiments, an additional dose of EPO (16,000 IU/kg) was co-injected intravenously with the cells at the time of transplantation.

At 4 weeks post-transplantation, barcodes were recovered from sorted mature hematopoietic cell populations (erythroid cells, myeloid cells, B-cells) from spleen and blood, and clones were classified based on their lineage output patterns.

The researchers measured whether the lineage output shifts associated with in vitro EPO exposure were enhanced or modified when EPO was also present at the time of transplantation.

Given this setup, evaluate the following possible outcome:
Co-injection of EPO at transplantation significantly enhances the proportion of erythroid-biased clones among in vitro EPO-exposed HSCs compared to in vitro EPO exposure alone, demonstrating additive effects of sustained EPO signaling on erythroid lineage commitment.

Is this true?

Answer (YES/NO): NO